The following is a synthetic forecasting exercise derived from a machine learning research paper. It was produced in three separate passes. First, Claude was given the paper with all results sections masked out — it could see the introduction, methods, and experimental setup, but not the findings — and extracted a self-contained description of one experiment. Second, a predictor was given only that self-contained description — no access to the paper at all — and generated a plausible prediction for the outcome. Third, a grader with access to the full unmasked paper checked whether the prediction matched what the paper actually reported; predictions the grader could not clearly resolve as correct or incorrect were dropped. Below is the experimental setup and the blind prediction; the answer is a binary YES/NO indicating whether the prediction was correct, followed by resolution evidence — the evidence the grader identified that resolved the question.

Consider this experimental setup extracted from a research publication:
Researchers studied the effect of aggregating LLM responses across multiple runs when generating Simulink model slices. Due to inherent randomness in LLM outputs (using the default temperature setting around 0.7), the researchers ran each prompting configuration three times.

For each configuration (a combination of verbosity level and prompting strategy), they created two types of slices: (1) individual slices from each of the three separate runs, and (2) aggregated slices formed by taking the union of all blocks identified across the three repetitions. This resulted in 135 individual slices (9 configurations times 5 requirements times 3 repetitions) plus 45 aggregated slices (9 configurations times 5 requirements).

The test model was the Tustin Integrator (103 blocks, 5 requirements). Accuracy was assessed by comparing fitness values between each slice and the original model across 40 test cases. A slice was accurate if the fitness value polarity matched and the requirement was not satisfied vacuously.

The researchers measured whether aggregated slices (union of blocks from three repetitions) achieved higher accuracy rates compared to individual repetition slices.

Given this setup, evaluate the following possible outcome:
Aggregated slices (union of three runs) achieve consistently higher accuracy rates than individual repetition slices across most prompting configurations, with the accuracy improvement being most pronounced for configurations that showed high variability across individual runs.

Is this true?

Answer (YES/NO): NO